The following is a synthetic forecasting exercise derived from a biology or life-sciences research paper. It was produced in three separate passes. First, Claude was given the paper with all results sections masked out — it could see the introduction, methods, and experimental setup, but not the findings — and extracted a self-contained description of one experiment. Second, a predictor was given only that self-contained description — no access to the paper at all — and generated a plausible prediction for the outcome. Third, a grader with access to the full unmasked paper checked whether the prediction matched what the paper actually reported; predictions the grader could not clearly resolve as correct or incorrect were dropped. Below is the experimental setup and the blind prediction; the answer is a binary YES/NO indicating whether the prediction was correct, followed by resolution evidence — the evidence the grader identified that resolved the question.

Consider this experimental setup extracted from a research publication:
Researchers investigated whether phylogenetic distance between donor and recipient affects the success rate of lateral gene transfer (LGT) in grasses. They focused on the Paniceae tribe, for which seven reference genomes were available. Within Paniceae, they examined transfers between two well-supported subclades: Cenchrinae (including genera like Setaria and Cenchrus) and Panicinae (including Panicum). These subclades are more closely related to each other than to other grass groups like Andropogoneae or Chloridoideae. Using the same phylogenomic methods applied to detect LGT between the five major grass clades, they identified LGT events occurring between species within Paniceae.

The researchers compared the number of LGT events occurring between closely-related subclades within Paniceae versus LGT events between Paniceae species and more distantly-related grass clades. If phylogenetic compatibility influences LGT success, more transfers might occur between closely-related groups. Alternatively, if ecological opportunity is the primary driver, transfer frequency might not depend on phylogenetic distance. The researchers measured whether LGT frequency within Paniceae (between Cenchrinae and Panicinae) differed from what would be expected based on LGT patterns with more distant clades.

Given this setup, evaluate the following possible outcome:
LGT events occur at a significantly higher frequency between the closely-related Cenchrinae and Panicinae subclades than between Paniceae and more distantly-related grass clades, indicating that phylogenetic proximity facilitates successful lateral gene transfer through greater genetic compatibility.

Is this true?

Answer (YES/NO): YES